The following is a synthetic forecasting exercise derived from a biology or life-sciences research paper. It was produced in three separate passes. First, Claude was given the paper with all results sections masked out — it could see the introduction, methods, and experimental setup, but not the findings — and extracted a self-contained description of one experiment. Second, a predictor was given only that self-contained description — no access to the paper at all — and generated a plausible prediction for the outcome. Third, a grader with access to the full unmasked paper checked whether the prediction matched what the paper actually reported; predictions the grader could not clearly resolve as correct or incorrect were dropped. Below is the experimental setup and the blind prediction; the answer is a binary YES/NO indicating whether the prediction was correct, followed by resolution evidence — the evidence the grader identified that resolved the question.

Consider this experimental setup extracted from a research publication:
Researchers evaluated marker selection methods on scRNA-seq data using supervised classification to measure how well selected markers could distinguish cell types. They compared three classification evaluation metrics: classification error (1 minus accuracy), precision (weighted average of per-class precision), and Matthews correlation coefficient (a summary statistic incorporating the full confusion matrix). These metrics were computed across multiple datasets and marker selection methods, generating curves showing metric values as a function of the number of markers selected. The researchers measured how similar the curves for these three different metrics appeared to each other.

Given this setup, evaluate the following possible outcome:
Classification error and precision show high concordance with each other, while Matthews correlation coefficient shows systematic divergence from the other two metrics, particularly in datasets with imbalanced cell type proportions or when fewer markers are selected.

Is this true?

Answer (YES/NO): NO